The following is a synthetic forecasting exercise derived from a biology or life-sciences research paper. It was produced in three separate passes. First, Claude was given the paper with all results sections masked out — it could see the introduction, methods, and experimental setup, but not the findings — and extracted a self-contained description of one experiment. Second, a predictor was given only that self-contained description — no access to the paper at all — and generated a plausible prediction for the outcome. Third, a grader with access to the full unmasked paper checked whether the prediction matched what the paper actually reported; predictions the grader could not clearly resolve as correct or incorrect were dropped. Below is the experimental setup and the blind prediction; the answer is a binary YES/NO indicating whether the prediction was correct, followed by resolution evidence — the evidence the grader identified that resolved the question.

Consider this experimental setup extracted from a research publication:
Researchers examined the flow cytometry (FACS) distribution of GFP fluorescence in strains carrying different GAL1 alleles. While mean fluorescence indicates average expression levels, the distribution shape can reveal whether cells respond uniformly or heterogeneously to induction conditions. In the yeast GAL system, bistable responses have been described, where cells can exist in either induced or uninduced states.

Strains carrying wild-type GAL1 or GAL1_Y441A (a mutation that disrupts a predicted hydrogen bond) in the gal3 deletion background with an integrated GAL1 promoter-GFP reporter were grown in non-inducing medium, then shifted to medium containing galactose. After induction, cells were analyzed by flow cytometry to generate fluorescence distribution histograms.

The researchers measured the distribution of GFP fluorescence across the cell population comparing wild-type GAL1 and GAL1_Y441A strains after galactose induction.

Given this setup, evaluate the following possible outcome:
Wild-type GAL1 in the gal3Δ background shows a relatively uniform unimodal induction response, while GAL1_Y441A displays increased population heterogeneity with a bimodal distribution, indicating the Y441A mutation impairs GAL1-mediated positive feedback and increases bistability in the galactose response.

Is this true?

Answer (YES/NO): NO